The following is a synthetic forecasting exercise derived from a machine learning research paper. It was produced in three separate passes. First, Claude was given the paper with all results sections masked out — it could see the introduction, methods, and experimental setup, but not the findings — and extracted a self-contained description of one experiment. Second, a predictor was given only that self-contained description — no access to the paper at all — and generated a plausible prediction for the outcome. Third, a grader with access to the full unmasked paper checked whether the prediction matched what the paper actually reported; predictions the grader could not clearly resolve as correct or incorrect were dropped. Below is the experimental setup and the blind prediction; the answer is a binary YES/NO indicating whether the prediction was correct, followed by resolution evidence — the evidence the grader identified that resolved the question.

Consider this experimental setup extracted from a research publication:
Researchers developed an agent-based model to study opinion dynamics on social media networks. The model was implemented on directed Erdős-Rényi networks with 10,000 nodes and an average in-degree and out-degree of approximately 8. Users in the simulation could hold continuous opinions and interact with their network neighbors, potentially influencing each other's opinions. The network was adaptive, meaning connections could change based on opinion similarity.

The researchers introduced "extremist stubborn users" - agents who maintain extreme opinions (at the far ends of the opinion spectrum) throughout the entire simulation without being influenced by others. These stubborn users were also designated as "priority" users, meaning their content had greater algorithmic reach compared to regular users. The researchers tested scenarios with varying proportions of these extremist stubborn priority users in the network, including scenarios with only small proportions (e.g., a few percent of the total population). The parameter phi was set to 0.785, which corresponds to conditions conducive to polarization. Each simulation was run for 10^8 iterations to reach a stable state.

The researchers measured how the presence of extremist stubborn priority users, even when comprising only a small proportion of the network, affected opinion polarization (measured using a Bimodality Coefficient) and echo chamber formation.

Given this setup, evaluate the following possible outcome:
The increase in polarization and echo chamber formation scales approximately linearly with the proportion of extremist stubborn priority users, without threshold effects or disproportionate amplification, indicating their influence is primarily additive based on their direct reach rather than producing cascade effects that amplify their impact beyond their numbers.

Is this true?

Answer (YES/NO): NO